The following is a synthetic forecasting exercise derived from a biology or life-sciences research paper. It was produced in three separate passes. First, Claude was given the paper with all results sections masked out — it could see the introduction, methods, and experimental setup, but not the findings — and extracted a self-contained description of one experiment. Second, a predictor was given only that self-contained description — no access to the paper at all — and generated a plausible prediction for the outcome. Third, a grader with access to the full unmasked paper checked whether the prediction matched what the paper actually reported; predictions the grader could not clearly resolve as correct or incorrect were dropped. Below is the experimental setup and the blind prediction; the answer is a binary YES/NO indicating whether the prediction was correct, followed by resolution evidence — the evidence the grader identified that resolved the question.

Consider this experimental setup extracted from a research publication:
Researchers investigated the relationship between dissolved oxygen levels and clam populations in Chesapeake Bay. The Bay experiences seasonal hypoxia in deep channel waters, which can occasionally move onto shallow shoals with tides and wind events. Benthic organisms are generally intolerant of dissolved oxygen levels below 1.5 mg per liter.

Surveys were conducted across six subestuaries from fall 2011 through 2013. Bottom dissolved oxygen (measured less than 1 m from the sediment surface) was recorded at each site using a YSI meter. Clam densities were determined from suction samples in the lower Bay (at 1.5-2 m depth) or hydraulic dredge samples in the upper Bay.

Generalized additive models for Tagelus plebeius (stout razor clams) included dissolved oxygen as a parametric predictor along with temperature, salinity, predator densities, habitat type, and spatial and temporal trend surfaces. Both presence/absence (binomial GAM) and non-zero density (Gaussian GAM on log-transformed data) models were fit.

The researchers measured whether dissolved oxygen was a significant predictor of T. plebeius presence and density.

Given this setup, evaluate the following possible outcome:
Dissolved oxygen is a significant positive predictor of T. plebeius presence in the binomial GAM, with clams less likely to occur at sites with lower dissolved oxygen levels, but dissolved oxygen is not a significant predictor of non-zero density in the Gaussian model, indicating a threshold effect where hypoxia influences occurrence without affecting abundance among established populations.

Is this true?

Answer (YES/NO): NO